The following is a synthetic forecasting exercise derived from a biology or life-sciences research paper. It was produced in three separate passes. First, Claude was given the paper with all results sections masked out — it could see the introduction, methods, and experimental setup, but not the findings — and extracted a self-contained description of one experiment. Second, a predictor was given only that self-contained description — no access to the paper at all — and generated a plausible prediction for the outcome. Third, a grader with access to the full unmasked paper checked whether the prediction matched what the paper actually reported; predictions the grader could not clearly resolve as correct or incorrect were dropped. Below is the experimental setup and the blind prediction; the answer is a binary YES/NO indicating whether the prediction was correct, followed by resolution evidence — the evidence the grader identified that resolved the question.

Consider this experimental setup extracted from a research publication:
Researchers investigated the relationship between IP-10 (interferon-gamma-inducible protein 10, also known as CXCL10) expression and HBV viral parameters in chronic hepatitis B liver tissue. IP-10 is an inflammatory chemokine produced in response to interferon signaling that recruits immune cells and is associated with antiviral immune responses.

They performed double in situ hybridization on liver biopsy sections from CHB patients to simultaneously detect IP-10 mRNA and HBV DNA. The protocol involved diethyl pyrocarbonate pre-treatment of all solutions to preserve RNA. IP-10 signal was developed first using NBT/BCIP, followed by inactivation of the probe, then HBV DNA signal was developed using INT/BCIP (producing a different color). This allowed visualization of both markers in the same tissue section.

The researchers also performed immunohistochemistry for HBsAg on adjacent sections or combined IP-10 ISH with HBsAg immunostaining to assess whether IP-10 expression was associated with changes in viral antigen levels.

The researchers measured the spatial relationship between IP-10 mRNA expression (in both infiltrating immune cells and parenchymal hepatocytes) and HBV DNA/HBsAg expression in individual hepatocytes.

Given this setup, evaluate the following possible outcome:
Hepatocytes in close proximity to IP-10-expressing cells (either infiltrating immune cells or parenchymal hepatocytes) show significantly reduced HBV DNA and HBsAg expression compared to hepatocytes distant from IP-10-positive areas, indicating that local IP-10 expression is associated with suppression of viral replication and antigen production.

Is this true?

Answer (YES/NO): NO